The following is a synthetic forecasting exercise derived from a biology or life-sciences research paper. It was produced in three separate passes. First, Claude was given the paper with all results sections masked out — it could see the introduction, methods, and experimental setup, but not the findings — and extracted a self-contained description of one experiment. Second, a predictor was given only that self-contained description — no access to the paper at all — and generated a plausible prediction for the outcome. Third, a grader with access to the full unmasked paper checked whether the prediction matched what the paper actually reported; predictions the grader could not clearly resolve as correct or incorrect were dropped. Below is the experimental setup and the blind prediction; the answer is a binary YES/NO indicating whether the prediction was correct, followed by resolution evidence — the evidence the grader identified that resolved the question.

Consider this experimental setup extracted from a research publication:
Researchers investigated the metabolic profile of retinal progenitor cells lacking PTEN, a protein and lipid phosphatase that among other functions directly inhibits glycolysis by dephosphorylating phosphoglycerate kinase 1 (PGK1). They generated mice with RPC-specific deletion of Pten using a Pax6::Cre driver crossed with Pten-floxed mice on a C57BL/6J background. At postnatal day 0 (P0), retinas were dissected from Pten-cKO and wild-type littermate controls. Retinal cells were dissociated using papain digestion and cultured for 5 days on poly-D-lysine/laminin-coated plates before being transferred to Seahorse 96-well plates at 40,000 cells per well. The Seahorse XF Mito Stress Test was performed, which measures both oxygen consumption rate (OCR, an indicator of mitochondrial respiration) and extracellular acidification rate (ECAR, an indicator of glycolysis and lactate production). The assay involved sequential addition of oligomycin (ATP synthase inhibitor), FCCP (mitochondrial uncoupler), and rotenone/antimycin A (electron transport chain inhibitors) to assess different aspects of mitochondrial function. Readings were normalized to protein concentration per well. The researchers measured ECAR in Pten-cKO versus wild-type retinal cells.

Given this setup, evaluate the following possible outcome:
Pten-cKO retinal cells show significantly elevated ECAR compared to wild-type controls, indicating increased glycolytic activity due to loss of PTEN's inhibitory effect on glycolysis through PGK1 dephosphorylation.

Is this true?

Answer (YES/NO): YES